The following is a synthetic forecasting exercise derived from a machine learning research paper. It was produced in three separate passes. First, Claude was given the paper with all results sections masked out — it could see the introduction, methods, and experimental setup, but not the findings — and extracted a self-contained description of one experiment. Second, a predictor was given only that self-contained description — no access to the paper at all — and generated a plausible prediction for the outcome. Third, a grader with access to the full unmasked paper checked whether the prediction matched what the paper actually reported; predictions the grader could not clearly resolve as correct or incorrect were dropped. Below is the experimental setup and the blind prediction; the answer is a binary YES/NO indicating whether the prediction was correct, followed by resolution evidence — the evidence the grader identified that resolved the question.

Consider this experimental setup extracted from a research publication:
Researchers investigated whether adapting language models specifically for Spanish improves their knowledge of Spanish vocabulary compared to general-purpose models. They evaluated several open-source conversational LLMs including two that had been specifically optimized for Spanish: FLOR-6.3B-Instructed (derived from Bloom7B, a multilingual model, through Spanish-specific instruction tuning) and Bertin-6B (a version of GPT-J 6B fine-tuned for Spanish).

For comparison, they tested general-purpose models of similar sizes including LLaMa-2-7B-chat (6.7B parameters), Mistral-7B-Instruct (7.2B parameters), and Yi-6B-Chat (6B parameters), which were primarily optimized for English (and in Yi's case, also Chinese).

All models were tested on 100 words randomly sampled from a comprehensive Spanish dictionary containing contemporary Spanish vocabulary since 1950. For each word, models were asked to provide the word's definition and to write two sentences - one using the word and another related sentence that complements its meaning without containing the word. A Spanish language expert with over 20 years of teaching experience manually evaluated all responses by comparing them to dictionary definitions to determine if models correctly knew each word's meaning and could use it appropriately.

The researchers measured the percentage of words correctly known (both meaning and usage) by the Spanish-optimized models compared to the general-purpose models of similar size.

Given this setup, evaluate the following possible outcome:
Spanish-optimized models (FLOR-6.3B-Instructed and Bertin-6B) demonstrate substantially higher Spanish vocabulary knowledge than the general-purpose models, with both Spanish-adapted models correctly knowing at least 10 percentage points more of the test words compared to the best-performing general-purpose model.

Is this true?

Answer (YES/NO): NO